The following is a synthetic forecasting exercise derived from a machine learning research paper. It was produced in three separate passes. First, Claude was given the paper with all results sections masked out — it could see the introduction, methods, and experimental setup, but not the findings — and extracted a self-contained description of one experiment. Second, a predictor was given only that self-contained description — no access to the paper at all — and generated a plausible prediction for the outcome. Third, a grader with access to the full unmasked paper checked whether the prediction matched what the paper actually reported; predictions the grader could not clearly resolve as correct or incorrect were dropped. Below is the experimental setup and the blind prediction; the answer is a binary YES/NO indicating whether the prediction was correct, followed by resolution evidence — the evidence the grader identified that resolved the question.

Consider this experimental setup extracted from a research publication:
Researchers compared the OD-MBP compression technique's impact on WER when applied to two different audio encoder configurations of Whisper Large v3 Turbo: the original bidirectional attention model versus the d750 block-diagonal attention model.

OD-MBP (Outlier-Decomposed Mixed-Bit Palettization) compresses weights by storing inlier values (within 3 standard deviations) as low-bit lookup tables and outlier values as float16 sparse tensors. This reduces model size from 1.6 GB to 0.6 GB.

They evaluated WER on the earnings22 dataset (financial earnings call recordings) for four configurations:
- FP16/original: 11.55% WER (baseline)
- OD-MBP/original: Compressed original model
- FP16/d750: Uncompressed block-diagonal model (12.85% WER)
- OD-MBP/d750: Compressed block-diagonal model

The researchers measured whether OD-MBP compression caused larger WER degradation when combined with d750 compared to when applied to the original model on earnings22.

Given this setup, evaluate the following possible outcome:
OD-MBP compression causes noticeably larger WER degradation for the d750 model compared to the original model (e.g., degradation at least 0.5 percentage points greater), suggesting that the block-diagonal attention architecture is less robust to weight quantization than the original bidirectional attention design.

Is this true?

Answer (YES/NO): NO